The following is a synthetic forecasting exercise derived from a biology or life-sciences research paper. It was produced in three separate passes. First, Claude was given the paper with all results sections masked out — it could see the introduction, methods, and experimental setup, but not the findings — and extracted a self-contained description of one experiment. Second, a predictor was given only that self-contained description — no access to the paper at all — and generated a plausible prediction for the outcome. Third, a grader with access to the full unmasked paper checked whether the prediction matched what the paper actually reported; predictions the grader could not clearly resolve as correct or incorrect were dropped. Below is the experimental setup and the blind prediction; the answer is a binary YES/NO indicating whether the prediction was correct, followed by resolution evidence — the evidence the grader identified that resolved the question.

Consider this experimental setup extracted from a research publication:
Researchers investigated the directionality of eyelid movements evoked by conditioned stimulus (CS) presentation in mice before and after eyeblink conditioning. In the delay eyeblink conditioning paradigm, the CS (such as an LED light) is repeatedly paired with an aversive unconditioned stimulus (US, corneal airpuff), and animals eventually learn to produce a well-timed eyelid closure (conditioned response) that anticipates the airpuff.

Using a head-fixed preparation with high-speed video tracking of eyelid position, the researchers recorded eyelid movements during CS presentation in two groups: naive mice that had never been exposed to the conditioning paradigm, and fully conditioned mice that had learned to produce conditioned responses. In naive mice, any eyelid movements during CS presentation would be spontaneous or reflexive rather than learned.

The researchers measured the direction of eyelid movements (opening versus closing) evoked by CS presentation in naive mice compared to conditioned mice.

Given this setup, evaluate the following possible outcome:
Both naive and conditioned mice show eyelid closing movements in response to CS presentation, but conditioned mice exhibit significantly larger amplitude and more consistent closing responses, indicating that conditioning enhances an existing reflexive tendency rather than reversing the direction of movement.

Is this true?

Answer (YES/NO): NO